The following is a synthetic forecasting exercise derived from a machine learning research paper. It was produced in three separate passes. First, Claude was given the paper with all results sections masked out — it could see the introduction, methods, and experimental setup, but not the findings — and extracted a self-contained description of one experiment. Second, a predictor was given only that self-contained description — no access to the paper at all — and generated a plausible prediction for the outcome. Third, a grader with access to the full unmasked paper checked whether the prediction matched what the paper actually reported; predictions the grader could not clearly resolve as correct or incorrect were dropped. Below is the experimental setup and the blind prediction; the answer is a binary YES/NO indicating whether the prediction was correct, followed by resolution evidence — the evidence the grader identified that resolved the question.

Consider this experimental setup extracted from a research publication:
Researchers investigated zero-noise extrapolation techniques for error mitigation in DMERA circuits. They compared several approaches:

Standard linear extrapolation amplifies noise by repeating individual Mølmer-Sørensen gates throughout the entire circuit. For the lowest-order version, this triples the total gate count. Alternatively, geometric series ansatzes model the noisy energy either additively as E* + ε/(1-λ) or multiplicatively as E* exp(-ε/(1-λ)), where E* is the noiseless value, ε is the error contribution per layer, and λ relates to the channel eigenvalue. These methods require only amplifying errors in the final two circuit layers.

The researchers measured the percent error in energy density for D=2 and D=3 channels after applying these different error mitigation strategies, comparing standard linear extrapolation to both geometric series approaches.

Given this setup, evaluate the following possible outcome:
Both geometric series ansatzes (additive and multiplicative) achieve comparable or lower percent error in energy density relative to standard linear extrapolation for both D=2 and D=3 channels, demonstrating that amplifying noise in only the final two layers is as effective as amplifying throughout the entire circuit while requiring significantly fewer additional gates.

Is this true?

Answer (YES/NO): YES